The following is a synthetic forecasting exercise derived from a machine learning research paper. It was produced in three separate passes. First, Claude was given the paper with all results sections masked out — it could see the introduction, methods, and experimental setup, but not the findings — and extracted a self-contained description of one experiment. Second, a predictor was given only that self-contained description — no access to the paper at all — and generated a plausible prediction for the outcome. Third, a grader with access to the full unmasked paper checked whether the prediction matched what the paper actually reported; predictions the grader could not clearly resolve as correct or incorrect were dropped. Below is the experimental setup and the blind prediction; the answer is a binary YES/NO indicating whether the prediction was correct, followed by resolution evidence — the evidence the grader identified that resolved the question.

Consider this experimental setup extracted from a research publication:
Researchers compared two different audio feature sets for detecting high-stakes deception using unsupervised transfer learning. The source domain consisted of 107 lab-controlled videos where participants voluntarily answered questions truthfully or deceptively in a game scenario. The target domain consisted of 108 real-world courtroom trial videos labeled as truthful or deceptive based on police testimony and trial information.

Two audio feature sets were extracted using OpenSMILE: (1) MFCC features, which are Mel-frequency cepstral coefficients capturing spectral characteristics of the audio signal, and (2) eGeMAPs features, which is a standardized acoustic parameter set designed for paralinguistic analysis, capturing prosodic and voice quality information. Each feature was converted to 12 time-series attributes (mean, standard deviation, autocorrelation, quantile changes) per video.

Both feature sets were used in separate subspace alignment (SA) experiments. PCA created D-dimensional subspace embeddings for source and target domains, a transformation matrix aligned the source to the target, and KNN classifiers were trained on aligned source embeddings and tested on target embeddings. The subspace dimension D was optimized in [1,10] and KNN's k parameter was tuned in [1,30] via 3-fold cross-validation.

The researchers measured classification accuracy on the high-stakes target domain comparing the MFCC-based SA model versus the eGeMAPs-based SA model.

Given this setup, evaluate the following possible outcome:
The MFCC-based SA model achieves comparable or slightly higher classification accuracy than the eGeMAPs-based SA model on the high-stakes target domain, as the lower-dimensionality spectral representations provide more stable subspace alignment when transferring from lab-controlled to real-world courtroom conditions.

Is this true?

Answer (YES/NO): YES